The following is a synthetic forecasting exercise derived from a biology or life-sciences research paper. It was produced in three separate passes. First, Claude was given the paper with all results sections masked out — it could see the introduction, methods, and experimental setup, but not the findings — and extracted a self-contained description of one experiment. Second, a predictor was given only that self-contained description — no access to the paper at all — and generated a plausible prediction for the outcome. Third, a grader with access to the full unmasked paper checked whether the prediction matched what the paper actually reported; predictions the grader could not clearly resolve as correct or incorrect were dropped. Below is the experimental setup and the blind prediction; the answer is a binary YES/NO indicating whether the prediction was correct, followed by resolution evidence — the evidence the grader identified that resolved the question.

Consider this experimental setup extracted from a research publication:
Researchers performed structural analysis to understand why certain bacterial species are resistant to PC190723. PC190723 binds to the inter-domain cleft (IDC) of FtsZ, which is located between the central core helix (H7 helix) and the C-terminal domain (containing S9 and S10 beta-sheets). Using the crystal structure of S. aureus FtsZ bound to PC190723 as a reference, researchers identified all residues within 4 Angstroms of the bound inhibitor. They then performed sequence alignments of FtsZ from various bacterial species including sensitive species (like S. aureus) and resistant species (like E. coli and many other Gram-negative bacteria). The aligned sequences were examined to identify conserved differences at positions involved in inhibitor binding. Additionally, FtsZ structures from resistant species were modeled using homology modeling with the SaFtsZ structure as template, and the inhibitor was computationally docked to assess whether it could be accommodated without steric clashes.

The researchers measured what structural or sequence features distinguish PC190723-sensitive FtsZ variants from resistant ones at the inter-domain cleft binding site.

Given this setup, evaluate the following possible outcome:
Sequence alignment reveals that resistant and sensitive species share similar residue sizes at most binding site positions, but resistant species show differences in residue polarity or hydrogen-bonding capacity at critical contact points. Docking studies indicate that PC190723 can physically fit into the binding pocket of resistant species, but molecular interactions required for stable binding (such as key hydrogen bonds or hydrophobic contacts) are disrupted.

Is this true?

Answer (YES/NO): NO